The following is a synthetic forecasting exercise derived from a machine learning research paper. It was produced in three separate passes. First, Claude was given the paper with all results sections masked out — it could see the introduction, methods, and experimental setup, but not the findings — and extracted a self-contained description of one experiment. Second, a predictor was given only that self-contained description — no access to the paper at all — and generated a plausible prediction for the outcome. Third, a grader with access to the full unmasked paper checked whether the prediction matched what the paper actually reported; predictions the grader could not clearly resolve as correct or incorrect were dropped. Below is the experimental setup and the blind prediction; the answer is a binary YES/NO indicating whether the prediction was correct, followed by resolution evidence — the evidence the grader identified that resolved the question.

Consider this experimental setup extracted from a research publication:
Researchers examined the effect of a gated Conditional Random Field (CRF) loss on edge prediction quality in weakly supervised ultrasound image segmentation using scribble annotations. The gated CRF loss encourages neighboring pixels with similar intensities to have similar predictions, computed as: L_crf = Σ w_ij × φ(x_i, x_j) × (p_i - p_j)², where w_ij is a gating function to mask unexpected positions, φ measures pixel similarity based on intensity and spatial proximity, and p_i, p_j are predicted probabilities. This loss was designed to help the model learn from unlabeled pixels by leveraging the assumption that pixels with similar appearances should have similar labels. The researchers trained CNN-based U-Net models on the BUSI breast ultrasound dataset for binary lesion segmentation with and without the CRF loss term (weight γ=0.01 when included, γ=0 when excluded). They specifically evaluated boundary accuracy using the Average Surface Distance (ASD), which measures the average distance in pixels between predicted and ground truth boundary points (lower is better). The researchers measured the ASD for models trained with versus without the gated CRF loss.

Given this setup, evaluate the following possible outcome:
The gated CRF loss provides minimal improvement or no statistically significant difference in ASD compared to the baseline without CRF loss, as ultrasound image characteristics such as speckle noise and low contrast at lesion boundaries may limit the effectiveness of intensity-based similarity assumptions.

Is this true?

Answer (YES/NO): NO